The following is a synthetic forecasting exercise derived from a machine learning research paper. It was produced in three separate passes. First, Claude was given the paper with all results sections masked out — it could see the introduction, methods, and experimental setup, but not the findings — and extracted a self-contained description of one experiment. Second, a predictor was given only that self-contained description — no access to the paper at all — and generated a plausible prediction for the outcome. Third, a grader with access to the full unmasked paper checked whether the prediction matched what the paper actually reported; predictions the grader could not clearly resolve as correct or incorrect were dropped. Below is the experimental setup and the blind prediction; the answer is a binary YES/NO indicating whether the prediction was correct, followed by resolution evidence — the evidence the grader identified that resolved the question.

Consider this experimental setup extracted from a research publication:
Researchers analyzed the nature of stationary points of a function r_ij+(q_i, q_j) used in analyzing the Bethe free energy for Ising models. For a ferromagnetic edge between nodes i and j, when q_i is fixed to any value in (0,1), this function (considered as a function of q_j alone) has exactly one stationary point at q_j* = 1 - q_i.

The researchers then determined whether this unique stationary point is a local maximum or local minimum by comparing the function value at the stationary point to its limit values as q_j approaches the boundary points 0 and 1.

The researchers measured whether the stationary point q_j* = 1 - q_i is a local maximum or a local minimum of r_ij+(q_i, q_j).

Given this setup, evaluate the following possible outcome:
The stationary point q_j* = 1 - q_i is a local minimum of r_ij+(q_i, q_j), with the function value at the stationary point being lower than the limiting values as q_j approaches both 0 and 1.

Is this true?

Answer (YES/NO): NO